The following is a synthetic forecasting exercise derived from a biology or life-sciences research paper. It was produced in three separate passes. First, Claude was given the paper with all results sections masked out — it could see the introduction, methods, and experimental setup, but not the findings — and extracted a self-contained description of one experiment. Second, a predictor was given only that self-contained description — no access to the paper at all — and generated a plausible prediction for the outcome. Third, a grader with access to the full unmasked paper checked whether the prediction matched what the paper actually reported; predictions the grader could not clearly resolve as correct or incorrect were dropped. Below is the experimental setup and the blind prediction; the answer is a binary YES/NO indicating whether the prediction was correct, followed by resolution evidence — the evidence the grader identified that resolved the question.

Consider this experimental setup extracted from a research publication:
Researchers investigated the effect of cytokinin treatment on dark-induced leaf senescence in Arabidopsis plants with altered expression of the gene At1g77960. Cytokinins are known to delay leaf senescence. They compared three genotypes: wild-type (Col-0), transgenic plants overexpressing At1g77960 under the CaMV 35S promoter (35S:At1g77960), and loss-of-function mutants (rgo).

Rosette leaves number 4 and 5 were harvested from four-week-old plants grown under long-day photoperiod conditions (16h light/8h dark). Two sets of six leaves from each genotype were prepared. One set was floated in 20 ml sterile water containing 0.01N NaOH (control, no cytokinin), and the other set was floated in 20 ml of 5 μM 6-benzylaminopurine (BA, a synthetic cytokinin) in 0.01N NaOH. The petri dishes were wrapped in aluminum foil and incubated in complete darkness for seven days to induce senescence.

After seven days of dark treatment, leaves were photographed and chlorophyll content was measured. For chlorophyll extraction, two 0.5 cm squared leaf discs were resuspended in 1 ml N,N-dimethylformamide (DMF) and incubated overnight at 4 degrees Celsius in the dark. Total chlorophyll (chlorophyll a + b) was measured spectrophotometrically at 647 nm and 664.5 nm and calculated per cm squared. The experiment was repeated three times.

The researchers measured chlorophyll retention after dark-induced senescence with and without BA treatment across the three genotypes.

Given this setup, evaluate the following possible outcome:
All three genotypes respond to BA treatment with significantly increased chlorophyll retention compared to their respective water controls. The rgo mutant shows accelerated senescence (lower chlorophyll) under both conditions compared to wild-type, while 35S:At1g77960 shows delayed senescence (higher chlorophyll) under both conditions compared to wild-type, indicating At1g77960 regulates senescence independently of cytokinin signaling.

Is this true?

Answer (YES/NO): NO